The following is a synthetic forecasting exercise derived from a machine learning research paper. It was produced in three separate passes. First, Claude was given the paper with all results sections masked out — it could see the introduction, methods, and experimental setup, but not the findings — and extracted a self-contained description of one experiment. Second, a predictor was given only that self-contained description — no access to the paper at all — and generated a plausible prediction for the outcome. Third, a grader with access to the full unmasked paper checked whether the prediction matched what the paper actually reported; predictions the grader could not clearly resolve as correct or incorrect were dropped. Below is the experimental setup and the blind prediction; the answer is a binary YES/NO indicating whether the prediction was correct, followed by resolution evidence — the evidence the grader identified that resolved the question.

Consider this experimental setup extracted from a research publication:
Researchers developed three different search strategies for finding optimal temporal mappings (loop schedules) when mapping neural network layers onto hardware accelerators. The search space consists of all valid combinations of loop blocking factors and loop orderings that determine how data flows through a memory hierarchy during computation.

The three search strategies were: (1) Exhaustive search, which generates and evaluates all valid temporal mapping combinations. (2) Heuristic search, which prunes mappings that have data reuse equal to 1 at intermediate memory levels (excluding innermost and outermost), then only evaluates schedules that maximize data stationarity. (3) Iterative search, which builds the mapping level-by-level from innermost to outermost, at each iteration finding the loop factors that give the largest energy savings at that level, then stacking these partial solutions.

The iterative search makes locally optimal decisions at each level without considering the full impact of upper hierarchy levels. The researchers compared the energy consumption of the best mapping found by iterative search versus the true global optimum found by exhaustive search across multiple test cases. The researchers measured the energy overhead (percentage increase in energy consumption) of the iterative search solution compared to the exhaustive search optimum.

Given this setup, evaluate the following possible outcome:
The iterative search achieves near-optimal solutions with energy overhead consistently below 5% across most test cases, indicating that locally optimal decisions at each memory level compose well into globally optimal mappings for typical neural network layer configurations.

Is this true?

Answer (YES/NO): YES